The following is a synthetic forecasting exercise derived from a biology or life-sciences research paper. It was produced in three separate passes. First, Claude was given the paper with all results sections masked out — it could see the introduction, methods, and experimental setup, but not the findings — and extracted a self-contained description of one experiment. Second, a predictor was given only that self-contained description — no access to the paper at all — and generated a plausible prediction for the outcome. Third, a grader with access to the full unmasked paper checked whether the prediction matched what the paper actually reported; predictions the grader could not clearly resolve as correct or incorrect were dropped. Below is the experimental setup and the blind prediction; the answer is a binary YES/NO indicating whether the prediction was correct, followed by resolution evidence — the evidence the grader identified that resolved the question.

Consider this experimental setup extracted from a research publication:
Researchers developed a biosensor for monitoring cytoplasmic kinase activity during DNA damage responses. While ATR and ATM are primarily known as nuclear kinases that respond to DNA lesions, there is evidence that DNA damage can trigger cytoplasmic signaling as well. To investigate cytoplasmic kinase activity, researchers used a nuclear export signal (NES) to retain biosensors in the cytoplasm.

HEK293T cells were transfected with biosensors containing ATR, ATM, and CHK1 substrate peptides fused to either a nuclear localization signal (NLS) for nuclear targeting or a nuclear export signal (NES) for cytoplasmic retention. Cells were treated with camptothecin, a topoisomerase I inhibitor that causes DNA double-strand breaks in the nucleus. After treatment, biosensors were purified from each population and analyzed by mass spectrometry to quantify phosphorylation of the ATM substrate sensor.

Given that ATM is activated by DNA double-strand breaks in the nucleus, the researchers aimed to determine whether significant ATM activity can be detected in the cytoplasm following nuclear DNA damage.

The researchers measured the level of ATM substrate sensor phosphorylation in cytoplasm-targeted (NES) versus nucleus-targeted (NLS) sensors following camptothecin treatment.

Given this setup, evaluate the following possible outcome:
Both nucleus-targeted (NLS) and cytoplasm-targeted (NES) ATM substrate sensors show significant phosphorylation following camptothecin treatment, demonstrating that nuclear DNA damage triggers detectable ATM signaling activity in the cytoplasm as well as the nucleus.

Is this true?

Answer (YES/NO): YES